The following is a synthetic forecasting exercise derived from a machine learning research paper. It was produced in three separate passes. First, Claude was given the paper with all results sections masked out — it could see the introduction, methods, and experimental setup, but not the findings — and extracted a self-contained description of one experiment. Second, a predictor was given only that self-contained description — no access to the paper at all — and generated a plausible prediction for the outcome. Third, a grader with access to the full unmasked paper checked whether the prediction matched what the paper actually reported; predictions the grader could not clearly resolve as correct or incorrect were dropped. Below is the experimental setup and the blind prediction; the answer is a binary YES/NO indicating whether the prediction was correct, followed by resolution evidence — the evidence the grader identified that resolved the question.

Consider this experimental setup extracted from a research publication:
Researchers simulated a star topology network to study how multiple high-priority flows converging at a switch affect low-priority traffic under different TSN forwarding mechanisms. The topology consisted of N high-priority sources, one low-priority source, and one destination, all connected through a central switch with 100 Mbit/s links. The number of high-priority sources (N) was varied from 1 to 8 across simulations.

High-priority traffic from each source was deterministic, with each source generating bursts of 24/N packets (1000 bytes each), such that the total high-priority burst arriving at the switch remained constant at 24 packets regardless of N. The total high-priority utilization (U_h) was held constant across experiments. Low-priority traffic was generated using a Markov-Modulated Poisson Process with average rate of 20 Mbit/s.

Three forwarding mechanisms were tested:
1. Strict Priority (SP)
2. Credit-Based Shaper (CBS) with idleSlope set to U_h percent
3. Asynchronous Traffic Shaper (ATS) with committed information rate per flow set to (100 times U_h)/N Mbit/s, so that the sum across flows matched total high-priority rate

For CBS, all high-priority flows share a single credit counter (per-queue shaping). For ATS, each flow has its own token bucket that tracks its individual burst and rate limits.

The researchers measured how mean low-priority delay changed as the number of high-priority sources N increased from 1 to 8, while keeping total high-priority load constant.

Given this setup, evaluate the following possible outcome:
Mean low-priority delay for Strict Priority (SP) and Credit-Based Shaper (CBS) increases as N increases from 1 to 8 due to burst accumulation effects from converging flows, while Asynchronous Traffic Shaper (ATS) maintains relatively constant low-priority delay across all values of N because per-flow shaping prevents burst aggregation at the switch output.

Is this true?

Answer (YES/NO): NO